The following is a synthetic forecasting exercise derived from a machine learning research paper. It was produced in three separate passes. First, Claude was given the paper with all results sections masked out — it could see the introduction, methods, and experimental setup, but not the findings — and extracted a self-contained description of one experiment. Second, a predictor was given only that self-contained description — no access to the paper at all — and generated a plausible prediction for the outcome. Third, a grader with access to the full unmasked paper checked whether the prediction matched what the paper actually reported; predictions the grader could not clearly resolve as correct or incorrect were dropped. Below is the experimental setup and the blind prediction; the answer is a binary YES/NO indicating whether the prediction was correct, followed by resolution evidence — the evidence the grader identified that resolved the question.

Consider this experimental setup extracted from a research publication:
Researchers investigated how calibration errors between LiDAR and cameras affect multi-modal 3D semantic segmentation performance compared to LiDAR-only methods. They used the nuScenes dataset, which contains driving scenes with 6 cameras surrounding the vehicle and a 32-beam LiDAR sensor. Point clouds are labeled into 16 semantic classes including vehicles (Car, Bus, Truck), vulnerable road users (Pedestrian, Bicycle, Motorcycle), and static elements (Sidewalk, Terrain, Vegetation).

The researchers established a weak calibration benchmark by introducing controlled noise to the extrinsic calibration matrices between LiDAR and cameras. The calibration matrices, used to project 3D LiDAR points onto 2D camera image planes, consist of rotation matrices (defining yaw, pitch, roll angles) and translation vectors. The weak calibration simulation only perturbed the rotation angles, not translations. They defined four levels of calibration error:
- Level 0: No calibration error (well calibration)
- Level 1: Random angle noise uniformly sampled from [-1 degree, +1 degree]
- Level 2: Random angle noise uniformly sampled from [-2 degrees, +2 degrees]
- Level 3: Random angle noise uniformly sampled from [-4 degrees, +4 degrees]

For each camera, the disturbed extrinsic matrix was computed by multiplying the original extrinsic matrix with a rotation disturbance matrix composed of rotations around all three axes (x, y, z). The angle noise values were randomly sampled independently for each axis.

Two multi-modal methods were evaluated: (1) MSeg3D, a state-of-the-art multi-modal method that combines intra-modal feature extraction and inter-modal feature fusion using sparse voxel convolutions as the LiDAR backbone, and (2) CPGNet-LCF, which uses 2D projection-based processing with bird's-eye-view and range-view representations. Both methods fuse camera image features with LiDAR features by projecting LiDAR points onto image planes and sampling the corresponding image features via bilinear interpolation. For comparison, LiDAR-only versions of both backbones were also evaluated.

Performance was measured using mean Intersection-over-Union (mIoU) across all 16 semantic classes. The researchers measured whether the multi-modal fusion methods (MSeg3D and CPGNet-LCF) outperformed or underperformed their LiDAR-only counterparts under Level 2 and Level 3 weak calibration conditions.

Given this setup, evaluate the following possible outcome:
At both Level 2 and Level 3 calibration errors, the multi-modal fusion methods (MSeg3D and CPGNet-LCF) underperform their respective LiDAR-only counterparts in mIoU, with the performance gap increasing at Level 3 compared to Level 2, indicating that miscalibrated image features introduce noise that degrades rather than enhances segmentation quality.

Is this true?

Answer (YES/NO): NO